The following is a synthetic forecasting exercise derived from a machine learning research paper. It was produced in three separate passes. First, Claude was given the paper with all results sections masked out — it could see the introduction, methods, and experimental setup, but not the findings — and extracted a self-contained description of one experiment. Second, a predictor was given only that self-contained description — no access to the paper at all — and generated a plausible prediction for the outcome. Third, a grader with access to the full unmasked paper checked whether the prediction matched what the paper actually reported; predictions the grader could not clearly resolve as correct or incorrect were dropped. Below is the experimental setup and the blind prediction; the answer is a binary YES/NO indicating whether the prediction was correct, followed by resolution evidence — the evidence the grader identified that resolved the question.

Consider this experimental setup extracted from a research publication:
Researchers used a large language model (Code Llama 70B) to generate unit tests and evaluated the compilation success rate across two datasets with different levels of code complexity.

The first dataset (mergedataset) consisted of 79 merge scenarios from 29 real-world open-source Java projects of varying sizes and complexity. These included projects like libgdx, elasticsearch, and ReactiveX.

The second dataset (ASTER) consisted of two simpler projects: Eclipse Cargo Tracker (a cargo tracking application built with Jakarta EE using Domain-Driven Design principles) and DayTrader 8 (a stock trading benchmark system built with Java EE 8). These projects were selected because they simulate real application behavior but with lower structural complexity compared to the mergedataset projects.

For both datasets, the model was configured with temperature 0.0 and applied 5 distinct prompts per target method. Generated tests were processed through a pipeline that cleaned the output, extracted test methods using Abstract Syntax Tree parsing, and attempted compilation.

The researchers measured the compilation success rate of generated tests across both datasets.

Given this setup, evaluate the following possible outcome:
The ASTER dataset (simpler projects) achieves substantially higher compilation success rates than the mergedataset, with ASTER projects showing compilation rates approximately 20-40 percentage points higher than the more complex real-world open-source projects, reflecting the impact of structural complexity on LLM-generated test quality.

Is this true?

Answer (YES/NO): NO